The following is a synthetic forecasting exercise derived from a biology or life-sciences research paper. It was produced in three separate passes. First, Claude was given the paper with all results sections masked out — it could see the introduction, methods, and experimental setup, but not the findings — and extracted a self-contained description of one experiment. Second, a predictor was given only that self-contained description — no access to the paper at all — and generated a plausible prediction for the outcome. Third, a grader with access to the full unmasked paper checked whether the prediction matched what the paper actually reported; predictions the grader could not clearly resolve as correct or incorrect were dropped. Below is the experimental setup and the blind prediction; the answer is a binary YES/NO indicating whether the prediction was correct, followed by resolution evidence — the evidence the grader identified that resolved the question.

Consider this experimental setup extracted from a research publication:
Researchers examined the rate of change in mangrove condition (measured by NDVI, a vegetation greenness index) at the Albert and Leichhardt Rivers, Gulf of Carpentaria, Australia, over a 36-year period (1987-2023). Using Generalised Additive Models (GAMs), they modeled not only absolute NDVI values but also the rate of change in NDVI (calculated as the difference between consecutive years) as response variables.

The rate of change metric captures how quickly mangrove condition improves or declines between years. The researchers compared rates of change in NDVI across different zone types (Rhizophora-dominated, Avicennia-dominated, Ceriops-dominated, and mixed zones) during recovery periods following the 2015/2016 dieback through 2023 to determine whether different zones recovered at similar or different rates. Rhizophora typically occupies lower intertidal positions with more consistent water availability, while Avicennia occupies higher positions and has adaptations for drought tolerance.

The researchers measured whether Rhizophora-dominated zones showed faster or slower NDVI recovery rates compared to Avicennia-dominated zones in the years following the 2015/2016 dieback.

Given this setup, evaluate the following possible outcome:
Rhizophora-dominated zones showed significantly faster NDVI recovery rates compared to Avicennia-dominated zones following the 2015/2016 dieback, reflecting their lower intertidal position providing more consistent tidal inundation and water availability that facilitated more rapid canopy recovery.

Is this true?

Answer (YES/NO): NO